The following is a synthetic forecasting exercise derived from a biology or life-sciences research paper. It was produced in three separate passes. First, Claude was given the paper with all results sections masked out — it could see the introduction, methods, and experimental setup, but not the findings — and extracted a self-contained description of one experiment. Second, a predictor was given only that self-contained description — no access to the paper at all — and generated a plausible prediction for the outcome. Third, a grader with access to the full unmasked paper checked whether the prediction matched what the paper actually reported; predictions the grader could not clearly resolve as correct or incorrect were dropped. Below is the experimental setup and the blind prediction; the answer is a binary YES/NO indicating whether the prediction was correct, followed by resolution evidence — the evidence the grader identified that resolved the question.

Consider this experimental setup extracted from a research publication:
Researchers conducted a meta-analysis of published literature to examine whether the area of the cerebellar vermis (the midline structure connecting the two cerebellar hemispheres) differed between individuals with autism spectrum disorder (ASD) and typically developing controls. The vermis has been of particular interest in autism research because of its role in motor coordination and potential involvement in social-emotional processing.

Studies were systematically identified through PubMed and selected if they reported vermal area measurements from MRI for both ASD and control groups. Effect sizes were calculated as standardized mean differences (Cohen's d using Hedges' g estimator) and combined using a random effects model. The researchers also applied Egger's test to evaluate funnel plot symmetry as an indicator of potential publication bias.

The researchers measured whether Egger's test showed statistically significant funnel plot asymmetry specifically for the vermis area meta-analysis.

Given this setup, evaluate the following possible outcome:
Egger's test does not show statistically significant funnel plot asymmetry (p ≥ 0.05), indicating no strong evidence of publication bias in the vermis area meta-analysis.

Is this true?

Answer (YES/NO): NO